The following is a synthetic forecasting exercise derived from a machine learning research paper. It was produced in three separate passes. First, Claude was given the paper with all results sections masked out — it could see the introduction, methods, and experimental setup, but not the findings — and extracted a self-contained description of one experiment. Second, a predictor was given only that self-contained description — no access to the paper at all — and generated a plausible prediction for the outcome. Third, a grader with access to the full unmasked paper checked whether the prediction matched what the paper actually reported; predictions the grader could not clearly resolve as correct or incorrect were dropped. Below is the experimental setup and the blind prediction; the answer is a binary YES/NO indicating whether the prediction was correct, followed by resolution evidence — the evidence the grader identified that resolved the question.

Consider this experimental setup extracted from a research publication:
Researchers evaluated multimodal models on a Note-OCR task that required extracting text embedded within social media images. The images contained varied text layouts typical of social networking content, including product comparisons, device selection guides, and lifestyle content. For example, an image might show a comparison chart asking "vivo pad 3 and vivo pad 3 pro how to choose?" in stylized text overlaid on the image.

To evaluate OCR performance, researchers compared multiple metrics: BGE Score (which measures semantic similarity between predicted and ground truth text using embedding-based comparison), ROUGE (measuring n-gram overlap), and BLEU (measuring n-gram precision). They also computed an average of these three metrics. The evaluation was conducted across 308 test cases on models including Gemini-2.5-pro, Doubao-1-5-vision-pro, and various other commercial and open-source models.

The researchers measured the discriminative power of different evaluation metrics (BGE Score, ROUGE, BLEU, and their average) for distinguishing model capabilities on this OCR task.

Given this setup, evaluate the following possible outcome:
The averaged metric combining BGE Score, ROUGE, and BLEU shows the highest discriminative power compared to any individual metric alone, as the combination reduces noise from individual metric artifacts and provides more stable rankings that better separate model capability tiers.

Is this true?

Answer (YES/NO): YES